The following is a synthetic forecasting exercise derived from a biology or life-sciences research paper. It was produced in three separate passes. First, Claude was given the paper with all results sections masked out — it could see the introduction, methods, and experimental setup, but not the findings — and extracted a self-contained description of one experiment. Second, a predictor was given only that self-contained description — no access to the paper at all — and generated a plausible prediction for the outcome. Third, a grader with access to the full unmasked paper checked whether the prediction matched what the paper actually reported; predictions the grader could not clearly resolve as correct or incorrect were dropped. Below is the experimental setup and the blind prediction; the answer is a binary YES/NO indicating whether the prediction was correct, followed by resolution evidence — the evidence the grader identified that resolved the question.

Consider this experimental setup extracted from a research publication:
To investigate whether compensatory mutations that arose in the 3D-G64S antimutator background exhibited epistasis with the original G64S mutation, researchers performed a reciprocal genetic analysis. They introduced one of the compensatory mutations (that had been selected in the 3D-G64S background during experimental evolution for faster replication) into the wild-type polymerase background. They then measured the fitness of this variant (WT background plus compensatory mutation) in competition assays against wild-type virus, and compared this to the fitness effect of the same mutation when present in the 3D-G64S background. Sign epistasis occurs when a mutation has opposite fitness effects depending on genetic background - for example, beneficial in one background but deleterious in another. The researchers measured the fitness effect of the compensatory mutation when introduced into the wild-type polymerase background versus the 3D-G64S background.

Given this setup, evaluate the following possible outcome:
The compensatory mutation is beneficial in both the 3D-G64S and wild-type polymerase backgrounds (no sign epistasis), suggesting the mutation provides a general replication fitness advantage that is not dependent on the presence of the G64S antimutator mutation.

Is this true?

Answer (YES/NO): NO